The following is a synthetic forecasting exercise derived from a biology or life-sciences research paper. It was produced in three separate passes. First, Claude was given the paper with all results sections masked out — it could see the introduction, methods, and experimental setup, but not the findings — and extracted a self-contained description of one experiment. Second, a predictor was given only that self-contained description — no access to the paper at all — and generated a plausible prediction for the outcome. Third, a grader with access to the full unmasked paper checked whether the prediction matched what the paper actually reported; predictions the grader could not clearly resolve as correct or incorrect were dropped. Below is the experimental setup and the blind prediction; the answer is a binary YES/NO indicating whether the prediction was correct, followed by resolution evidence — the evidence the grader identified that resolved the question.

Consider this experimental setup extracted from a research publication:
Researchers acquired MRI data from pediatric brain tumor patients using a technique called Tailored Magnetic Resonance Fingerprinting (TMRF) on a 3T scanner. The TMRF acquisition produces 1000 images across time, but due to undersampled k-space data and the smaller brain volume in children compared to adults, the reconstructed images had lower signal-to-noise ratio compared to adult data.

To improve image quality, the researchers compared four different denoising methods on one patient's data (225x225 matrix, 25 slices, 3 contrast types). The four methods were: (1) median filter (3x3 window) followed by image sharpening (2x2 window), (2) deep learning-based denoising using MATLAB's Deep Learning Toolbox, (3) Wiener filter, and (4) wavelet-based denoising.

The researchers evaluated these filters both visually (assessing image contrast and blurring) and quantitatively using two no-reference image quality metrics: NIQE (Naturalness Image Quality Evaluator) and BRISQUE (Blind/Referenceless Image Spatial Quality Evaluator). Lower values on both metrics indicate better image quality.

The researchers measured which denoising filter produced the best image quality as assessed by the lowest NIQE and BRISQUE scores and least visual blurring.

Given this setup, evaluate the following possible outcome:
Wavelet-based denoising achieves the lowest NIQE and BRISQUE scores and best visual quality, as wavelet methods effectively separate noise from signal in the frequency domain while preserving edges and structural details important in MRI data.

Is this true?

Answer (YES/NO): NO